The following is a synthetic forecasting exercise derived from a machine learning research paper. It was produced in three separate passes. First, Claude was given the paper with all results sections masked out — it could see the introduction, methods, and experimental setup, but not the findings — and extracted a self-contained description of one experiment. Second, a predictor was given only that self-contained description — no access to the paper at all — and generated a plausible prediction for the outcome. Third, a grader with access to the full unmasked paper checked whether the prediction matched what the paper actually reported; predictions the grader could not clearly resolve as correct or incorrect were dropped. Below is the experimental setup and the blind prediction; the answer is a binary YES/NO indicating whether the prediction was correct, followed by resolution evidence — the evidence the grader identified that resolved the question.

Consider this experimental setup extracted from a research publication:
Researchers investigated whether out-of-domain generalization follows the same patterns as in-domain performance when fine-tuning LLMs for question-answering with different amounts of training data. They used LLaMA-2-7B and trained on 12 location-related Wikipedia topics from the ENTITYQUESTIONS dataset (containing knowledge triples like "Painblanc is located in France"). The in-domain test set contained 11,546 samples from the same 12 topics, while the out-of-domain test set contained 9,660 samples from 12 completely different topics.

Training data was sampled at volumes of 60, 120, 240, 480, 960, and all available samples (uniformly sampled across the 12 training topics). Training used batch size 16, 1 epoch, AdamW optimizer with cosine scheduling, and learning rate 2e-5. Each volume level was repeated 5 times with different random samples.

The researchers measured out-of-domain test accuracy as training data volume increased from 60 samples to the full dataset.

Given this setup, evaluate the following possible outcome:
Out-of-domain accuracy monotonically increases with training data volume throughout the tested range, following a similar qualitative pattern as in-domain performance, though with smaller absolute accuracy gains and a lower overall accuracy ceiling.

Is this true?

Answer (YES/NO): NO